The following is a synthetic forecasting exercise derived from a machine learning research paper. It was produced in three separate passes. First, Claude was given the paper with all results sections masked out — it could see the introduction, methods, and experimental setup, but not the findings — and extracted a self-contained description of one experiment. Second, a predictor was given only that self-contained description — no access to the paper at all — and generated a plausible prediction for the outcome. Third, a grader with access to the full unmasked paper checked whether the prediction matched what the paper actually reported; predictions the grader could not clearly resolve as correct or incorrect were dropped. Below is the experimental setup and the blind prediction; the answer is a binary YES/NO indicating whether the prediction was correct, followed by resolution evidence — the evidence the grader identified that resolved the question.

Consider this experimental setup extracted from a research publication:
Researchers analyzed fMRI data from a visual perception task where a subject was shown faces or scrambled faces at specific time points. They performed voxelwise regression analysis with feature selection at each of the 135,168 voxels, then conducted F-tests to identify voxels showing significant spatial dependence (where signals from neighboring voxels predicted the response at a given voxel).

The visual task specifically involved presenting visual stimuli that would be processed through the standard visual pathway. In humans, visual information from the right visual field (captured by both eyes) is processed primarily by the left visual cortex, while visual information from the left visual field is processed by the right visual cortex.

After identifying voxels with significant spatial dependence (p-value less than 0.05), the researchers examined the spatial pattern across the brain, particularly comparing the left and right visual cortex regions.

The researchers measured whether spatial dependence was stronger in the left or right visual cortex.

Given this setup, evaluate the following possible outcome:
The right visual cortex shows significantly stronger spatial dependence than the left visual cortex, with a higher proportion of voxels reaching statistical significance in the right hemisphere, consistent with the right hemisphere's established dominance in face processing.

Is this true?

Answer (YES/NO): NO